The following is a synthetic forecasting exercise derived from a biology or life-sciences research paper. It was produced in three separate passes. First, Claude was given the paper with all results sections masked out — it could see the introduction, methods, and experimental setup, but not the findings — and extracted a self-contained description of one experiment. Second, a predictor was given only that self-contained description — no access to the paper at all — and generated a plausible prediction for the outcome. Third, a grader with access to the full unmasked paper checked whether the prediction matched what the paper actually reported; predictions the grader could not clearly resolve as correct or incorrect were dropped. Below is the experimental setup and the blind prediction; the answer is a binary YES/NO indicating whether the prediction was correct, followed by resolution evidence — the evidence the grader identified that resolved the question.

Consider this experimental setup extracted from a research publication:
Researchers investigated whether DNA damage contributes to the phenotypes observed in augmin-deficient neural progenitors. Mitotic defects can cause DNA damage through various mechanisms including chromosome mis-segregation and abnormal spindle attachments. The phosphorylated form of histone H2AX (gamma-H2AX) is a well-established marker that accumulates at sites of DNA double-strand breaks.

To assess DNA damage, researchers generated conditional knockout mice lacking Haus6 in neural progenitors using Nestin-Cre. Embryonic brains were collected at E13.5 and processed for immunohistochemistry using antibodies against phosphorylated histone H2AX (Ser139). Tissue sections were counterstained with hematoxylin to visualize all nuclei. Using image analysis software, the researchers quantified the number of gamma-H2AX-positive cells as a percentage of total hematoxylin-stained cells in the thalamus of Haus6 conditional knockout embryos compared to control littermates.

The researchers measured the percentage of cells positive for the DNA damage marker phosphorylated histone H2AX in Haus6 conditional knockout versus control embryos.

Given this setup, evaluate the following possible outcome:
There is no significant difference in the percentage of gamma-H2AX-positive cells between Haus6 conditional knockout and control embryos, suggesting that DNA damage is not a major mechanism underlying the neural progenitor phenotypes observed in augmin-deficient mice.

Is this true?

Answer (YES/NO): NO